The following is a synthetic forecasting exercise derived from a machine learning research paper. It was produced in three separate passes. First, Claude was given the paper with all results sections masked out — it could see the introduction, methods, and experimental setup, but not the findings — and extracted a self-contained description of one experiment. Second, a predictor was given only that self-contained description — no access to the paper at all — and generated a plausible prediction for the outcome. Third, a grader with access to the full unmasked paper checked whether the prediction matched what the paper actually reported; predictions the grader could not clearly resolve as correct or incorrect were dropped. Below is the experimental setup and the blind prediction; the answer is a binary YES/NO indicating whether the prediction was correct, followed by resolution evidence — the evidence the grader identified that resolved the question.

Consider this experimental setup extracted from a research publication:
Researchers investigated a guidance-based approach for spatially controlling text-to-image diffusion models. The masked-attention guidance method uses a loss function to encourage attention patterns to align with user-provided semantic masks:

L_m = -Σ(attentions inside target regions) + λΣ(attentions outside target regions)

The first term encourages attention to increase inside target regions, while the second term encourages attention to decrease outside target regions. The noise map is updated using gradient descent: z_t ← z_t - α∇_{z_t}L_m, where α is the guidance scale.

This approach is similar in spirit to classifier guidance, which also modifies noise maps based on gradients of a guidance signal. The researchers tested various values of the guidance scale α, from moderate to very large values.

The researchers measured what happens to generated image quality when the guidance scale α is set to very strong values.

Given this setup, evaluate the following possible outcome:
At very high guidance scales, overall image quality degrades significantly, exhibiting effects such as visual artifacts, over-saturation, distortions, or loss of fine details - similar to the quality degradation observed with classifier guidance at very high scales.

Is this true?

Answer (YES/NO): YES